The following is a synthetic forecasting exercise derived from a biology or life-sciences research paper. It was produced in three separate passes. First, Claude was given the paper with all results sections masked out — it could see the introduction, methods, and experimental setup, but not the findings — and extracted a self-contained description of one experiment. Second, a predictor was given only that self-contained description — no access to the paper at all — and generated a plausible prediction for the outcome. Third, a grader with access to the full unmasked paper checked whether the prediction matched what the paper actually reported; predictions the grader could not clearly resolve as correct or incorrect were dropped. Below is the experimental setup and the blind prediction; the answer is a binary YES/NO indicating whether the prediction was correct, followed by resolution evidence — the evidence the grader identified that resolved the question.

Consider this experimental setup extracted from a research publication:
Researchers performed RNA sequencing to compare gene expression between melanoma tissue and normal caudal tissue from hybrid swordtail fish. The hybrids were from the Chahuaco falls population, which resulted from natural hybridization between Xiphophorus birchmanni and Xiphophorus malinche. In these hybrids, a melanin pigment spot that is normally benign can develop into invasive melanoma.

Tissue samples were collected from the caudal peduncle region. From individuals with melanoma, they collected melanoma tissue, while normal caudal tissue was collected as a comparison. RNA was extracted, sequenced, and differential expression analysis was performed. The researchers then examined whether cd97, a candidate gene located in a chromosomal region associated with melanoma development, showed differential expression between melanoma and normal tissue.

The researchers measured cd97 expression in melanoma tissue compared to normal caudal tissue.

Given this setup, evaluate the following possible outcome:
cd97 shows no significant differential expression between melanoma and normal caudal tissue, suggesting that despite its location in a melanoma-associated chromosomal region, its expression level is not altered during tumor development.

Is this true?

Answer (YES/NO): NO